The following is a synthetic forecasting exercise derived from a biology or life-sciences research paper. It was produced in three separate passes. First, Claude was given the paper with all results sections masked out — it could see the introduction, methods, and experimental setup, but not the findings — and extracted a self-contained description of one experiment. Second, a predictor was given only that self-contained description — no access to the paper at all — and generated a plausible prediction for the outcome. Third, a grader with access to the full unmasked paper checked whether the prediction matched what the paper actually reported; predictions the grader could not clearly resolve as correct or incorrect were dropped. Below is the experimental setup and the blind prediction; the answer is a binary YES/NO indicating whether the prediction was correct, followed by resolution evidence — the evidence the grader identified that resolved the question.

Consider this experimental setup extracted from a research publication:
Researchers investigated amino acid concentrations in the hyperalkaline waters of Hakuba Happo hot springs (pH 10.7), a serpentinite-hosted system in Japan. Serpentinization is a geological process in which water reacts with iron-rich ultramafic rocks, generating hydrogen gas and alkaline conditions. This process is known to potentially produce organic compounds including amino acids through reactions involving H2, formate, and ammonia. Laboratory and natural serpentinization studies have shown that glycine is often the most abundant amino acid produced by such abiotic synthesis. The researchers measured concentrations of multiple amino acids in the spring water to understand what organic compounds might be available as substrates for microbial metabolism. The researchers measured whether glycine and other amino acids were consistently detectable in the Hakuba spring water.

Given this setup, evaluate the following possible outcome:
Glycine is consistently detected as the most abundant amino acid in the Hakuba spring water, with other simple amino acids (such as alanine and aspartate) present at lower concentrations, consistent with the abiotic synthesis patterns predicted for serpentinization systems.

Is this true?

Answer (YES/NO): NO